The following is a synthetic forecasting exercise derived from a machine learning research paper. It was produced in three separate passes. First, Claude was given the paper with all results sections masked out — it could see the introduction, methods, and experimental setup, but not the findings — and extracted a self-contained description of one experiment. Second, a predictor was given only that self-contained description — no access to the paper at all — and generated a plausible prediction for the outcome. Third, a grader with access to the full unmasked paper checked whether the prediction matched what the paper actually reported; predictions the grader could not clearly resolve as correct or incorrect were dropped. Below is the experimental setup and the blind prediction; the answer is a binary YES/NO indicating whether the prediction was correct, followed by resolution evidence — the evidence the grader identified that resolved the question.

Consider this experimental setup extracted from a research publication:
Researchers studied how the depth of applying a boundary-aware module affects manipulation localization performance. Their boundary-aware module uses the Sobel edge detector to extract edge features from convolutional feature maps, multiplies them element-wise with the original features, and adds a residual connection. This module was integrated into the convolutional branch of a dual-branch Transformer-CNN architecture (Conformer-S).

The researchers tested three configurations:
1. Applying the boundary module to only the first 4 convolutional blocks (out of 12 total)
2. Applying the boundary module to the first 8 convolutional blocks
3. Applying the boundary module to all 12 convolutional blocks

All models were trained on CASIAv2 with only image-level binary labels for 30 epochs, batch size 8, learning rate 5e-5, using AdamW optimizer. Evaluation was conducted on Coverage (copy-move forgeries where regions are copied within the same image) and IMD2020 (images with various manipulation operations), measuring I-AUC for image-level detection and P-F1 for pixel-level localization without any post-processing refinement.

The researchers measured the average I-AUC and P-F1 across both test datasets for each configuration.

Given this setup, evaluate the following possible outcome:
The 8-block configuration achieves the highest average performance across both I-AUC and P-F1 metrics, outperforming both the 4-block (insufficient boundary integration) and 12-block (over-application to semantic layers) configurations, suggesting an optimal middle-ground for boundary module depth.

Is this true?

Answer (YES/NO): NO